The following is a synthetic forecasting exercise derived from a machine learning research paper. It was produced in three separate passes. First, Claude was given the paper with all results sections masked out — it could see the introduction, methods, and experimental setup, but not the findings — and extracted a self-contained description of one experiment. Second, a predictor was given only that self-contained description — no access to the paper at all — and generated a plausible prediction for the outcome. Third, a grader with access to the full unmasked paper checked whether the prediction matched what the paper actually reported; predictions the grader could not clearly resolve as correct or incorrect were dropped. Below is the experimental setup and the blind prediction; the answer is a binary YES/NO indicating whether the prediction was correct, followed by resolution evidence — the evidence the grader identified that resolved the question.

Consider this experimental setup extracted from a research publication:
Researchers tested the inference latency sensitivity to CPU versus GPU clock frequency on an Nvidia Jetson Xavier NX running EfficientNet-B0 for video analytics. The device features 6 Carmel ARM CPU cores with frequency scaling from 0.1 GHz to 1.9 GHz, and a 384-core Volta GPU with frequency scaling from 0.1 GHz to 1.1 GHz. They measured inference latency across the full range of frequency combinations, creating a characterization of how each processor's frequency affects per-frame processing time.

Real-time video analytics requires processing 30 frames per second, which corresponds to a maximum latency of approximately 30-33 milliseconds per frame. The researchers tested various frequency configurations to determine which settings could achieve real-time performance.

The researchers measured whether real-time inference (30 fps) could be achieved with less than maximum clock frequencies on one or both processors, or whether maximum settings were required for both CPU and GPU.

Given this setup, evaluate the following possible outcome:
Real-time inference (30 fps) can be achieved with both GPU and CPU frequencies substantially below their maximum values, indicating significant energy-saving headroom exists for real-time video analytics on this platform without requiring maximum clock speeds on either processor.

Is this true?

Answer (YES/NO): NO